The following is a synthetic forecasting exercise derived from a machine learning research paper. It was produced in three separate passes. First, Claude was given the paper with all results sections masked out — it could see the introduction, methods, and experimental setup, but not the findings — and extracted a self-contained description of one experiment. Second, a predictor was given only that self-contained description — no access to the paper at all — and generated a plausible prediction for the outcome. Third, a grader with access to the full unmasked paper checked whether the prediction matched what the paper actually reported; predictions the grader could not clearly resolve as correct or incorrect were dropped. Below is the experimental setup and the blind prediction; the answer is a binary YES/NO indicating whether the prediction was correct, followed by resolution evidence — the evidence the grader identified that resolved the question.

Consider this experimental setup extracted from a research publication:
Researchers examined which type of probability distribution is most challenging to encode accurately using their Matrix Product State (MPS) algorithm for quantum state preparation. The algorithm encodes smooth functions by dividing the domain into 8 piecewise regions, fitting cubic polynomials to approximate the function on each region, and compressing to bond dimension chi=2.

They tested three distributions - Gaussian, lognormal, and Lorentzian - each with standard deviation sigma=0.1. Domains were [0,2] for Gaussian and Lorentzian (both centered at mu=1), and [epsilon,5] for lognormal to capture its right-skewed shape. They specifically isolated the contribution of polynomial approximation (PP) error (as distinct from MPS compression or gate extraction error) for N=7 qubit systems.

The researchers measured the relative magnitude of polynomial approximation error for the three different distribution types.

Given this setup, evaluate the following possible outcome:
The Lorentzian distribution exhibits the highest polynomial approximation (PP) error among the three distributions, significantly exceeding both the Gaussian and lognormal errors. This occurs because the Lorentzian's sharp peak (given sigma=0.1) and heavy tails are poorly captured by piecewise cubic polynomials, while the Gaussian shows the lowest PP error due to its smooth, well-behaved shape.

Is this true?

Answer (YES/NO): NO